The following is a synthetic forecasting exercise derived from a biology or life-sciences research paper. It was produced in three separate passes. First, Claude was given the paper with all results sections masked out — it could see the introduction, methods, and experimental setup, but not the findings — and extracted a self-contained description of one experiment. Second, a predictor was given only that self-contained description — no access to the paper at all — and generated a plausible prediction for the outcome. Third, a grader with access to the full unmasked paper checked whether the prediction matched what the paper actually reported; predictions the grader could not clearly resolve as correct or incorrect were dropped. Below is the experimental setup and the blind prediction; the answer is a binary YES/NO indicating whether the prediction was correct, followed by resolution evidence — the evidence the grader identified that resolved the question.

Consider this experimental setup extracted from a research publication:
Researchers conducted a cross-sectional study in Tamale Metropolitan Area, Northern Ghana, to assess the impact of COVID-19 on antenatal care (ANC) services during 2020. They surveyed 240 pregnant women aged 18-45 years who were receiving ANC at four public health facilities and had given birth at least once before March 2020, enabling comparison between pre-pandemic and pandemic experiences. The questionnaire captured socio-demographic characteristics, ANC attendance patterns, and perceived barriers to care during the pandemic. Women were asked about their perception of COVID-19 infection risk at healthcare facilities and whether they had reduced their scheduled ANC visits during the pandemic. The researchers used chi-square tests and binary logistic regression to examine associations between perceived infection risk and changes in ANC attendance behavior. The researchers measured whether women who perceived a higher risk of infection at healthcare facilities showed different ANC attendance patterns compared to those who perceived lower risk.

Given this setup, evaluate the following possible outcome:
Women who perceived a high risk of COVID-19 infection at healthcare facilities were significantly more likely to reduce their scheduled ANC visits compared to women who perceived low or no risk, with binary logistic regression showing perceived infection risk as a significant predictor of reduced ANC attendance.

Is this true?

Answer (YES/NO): YES